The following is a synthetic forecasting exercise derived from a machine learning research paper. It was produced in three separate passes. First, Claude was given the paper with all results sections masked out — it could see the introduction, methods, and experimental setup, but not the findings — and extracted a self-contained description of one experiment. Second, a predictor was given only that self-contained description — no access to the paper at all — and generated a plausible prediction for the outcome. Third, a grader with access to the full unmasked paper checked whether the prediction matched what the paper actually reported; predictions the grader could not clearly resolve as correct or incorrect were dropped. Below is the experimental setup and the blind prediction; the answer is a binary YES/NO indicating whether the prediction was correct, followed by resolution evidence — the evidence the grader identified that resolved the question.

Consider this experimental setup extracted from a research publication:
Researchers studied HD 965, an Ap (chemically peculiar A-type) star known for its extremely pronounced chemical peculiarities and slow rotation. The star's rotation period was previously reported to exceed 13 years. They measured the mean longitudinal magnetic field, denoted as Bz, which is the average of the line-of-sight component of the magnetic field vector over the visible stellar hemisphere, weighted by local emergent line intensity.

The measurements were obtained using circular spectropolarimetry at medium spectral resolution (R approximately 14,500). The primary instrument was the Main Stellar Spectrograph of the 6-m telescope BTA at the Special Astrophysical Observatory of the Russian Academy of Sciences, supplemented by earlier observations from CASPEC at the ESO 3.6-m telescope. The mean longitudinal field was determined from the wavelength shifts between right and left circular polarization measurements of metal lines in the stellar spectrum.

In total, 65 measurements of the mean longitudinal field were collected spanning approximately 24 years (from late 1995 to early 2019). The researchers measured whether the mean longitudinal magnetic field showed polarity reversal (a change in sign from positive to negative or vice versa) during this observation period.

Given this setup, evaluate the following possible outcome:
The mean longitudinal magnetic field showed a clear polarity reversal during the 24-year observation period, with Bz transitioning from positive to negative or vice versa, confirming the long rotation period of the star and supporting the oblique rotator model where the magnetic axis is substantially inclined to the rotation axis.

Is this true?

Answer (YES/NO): YES